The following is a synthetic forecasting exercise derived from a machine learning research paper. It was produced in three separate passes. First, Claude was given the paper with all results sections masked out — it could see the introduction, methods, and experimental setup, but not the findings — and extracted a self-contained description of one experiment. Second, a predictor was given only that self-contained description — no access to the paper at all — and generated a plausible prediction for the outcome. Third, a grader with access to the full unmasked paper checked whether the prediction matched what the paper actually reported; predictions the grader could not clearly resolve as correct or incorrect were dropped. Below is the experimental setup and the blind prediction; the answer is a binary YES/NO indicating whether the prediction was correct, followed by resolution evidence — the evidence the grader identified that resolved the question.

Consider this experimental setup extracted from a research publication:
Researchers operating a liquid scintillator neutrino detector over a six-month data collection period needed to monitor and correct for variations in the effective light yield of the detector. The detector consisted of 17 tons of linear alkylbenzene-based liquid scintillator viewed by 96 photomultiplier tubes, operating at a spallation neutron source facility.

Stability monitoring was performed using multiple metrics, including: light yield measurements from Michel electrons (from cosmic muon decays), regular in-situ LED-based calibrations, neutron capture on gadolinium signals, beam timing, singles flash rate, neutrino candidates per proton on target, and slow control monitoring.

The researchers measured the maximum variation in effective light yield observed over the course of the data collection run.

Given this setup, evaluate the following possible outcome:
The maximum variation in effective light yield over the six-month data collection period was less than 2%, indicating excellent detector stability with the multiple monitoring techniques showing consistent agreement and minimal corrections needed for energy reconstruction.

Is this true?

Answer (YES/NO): NO